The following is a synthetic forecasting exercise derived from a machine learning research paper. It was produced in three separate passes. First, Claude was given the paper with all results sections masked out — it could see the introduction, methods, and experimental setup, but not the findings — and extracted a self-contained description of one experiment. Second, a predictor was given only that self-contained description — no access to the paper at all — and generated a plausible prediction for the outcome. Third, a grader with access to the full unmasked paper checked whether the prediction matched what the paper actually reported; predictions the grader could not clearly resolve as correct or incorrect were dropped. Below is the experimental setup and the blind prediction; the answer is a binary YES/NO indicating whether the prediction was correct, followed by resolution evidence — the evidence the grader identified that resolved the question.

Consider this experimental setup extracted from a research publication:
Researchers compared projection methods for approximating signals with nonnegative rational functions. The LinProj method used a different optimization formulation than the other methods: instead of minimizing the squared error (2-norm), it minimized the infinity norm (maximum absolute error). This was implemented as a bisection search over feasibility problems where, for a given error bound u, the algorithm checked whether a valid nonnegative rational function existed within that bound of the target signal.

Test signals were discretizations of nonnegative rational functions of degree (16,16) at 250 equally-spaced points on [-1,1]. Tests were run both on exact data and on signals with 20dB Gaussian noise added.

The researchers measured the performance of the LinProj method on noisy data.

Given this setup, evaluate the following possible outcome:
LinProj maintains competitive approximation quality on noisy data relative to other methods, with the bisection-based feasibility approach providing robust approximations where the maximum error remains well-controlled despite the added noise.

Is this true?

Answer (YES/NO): NO